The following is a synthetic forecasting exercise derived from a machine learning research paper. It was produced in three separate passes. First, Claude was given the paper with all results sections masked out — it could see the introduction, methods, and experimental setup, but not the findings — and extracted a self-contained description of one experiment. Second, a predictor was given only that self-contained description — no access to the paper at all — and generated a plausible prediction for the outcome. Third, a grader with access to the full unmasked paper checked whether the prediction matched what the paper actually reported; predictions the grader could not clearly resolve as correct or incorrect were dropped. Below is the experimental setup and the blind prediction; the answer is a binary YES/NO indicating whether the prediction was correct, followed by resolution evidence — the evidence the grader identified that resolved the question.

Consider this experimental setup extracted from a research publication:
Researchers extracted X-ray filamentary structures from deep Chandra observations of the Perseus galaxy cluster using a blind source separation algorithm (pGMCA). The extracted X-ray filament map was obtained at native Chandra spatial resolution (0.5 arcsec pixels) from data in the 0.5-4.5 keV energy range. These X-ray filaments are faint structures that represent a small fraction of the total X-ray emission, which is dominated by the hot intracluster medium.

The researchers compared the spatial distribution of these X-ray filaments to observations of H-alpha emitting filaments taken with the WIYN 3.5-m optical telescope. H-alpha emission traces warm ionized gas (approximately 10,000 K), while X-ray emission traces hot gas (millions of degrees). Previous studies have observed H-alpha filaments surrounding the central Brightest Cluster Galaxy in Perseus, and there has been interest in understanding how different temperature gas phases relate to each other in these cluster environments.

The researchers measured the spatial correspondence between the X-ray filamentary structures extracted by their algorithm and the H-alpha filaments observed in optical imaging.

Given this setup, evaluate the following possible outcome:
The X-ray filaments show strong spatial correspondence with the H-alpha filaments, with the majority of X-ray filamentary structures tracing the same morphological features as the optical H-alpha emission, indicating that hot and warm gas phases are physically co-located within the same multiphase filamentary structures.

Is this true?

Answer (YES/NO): YES